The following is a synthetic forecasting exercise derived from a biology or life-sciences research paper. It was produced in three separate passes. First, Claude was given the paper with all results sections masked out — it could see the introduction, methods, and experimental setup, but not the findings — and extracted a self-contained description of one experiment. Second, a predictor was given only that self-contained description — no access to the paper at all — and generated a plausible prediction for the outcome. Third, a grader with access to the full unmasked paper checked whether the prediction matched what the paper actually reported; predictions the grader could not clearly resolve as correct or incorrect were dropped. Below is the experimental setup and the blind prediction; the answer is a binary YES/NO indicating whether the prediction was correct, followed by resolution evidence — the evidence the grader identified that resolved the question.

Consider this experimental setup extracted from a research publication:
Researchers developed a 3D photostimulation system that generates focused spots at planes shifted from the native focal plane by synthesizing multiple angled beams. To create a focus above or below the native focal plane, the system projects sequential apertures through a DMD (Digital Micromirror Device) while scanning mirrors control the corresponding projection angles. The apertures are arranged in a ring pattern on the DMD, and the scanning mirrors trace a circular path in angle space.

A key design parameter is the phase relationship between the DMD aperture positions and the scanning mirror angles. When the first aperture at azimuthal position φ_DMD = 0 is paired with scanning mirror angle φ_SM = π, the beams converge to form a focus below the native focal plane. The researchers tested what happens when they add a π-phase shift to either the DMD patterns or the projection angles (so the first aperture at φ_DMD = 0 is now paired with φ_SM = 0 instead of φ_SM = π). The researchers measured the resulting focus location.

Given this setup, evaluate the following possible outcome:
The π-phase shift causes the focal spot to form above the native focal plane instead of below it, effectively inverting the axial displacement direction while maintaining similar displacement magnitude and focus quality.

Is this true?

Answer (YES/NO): YES